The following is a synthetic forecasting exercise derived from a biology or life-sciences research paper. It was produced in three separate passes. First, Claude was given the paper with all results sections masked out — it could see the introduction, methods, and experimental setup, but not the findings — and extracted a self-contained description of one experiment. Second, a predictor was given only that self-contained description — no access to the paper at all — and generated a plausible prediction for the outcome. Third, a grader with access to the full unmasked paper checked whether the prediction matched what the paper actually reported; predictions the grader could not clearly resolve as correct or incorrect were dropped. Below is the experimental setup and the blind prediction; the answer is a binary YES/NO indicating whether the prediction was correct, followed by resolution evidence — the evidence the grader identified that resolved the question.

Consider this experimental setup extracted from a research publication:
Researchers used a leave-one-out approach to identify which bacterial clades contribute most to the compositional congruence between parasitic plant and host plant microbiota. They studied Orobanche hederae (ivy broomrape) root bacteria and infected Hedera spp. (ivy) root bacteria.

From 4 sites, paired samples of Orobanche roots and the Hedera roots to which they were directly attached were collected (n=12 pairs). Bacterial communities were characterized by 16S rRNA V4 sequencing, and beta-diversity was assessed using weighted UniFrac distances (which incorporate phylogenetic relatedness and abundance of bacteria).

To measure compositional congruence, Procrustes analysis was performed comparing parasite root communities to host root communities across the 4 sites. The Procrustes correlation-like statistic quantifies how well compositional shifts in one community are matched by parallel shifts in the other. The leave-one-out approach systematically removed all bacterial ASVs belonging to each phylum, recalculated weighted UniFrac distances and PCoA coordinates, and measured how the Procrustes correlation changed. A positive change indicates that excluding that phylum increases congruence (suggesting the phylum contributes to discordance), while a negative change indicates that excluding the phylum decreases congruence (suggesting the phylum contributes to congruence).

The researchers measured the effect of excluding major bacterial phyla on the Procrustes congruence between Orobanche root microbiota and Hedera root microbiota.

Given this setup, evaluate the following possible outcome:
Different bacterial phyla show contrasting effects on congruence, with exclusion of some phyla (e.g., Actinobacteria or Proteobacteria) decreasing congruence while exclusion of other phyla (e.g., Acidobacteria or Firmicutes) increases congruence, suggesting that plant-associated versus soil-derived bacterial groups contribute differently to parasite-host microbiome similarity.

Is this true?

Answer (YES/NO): NO